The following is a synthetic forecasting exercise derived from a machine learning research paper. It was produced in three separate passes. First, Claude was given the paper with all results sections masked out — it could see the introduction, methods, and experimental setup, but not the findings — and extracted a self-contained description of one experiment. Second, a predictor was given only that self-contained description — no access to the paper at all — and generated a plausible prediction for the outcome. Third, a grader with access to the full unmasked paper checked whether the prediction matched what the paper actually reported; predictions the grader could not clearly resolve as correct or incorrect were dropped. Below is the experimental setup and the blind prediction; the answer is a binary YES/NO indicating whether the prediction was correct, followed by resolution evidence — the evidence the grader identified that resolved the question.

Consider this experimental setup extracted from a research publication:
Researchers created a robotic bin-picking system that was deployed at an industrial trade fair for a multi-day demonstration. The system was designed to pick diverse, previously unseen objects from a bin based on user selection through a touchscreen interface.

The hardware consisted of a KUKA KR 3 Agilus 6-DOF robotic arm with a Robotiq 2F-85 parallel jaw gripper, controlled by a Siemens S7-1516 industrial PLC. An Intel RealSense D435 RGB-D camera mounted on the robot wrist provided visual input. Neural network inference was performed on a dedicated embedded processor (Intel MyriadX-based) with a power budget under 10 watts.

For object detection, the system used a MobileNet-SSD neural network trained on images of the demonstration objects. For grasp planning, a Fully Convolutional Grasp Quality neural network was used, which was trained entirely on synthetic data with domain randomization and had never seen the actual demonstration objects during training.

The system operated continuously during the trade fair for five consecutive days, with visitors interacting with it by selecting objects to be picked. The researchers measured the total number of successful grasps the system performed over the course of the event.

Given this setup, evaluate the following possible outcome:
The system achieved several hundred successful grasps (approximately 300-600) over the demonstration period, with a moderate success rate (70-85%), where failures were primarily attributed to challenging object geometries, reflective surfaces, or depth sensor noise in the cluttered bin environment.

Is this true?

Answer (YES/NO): NO